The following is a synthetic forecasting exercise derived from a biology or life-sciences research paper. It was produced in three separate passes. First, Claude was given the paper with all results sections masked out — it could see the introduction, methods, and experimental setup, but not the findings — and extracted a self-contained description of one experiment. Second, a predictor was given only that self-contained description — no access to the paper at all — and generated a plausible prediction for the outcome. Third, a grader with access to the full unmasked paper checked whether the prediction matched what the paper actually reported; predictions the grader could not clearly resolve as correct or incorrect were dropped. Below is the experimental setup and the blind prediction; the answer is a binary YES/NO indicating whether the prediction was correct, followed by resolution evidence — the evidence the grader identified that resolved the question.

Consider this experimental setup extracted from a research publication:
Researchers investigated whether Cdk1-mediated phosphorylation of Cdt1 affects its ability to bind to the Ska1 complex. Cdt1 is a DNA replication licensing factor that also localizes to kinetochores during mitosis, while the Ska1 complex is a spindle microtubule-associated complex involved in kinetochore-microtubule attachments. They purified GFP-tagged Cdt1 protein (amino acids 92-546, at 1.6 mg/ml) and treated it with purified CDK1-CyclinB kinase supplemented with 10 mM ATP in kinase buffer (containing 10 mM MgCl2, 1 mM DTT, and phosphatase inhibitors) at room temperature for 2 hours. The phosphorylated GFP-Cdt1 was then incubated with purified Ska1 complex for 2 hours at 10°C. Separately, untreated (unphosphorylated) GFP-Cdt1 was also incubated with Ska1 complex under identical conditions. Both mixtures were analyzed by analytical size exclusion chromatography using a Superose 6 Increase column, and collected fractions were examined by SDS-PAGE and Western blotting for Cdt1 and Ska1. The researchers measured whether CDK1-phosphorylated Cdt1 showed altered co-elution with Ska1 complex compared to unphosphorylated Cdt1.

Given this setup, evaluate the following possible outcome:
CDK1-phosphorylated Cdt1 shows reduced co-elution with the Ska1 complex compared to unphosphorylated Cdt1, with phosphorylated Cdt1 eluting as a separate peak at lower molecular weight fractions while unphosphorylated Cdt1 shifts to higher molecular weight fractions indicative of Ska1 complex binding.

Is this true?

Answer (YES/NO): YES